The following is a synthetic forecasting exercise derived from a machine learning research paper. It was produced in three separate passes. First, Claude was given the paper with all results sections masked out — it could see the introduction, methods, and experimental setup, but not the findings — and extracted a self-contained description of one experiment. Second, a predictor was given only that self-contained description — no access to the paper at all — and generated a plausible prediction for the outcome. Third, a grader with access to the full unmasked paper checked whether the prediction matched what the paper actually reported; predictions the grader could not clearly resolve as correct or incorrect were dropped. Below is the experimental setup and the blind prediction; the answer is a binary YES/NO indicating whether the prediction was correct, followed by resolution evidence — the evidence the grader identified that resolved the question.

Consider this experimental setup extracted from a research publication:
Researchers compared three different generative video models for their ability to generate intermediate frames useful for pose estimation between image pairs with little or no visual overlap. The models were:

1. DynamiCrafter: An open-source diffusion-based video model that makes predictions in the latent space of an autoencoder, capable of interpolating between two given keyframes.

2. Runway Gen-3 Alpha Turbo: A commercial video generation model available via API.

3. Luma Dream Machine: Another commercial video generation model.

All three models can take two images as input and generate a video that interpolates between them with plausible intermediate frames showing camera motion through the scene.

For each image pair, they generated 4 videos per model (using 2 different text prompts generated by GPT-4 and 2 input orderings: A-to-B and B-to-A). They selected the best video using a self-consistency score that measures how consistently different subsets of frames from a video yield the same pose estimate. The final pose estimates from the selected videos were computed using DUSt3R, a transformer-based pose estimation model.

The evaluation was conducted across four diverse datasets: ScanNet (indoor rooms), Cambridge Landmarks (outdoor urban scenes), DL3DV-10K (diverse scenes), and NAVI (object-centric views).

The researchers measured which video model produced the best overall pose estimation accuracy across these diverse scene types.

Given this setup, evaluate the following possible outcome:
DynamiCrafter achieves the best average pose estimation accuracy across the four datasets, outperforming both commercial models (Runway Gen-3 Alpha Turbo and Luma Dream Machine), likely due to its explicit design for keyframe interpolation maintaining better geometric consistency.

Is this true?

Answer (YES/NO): NO